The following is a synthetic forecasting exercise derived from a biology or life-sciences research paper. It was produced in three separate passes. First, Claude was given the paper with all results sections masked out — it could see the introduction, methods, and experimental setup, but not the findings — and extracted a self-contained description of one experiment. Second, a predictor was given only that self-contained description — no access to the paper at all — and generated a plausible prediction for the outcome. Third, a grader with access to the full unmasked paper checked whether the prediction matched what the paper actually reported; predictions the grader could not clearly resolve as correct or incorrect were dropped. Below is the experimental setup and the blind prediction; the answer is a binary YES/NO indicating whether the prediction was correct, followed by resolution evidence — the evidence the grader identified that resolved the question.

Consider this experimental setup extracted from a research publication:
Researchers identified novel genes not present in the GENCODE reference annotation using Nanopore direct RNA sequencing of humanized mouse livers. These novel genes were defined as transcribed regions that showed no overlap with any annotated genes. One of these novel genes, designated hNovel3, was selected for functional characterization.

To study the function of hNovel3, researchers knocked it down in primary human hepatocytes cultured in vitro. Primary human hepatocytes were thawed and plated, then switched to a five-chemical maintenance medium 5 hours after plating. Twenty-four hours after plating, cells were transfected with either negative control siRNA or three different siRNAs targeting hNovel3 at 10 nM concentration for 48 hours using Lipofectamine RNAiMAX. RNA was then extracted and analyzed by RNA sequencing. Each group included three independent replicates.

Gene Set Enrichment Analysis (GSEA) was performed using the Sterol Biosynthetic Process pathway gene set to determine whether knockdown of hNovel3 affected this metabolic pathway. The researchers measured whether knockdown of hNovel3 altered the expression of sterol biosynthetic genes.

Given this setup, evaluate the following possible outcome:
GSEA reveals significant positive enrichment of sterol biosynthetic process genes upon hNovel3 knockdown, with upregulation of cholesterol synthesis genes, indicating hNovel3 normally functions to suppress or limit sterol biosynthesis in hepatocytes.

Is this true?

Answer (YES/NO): YES